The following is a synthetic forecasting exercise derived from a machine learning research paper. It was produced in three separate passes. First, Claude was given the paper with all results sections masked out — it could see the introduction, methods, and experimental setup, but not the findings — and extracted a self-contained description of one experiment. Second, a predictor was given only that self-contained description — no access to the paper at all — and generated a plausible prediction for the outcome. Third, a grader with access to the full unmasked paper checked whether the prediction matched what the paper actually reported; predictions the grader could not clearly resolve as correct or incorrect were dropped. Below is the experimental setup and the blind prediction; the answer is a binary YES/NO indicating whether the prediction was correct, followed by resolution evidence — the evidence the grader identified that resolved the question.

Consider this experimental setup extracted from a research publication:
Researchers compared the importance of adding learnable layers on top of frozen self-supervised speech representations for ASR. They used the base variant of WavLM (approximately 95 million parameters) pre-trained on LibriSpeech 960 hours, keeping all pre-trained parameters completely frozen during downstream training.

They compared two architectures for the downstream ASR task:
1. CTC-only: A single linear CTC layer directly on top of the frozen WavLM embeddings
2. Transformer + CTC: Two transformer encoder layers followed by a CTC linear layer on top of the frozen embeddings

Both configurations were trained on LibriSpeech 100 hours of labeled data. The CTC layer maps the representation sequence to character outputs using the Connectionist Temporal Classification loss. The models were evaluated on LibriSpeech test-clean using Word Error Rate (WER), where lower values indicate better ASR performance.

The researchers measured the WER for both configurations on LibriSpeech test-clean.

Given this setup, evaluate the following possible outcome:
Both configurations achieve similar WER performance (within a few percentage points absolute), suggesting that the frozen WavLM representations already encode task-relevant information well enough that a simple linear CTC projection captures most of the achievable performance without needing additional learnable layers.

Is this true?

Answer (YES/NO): NO